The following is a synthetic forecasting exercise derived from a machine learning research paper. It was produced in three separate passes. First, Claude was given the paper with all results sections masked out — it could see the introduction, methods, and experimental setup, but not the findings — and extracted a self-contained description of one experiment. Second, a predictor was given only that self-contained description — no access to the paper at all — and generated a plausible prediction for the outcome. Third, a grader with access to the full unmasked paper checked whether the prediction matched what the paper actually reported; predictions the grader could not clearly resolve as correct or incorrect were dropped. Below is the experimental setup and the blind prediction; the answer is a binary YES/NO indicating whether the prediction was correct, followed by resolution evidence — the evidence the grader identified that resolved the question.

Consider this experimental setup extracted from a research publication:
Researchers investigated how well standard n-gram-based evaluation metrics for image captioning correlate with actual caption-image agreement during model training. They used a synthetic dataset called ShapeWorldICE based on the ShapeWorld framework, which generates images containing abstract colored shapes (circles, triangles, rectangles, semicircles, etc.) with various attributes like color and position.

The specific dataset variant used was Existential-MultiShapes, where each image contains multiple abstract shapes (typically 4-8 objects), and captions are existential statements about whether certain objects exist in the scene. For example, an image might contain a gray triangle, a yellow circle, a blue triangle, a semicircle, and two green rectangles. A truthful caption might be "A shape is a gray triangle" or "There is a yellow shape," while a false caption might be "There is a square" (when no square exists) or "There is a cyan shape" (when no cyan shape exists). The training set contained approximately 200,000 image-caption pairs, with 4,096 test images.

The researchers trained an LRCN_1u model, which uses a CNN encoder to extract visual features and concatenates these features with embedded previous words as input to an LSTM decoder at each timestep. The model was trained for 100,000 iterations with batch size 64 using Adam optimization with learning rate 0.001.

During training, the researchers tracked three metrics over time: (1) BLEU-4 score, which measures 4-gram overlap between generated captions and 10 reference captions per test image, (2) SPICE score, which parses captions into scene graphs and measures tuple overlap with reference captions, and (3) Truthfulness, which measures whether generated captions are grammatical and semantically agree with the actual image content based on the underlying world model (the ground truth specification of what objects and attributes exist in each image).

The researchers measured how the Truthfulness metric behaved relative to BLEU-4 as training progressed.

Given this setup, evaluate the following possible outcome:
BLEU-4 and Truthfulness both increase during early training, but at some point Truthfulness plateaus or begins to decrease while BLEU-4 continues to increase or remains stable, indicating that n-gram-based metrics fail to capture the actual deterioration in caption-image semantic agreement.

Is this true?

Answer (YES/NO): NO